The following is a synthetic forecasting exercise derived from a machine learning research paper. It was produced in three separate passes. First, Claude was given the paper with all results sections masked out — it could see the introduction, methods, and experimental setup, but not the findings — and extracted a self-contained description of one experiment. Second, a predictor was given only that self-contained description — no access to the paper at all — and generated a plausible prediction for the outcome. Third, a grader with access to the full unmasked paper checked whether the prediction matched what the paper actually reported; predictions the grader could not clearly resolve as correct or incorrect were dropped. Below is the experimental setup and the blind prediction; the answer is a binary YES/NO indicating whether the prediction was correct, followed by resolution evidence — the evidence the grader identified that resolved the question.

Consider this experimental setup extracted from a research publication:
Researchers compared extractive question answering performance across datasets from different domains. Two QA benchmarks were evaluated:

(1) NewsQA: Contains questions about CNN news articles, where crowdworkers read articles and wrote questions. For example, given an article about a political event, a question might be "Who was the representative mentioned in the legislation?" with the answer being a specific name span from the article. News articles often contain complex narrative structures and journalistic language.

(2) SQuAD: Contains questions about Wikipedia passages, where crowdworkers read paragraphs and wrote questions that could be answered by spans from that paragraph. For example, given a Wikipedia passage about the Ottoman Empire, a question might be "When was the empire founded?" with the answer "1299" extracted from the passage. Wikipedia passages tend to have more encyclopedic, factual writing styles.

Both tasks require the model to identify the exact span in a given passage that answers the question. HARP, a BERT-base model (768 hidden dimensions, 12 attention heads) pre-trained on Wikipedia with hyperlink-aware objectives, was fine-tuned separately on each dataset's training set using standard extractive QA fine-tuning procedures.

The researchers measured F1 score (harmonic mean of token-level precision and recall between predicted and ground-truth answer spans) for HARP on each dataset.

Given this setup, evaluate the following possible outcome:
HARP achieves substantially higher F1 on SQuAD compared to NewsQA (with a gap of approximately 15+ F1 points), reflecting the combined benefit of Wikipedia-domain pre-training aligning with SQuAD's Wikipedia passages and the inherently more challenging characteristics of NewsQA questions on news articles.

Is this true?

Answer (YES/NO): YES